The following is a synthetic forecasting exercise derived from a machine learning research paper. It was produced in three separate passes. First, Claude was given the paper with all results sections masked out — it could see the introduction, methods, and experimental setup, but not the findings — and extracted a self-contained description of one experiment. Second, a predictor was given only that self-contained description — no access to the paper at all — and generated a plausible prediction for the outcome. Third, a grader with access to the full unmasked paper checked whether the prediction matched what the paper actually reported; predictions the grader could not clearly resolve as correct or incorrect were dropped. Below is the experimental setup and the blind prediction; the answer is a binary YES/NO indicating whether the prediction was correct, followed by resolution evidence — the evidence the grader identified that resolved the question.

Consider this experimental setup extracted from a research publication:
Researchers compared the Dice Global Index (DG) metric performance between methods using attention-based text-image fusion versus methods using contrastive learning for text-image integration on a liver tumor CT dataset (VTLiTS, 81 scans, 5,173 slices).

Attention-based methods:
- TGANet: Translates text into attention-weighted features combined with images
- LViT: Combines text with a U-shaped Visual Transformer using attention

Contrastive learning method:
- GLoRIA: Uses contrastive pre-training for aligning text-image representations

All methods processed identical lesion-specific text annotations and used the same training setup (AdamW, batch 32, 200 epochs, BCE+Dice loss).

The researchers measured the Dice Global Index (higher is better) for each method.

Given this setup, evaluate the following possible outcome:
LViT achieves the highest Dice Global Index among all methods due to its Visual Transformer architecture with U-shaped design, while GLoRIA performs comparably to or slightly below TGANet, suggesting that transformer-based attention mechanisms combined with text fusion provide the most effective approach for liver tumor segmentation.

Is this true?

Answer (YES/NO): NO